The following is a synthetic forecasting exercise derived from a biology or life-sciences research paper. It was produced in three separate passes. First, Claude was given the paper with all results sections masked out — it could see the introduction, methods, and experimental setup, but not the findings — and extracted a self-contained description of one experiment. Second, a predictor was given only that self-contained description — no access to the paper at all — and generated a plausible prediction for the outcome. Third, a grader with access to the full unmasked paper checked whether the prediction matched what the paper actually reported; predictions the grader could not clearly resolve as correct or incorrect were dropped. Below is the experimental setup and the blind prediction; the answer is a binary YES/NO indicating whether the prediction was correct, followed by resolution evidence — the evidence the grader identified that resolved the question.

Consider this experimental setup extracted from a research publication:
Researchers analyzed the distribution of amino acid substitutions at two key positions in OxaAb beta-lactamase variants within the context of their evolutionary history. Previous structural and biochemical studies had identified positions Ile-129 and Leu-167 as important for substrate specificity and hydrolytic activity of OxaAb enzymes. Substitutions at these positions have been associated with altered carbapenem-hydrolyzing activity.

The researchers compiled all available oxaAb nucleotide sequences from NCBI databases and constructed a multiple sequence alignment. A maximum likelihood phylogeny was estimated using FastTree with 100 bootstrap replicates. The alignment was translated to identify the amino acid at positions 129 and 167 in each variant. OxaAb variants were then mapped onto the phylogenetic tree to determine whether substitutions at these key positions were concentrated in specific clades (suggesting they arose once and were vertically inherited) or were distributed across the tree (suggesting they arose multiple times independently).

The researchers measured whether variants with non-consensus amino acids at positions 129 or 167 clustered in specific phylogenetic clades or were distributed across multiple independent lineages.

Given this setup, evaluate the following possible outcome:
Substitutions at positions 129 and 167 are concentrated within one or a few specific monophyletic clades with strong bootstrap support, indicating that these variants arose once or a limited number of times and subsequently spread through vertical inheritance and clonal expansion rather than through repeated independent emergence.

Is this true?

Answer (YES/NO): NO